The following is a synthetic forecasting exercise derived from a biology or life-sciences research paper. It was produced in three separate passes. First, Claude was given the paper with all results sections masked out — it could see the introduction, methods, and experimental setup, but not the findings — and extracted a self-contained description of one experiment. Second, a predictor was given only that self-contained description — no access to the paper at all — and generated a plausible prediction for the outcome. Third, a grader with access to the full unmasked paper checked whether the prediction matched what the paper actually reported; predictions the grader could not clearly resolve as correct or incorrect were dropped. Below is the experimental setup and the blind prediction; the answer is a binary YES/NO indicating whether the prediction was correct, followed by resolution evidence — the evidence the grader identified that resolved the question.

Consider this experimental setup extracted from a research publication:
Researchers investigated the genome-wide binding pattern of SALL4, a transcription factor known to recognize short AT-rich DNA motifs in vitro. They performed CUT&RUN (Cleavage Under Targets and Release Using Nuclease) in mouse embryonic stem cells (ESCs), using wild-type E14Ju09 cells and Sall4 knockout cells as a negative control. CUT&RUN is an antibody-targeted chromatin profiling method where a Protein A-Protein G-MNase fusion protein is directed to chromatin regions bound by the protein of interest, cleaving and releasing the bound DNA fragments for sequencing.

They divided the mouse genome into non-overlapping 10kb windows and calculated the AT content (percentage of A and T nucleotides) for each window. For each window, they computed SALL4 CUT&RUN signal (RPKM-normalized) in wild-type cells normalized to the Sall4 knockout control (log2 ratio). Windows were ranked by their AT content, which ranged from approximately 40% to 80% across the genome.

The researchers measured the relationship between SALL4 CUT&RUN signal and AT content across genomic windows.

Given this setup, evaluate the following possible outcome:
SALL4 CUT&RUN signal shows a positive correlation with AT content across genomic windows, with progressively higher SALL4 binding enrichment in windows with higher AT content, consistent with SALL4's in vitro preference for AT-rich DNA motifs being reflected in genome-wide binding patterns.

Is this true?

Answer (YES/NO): YES